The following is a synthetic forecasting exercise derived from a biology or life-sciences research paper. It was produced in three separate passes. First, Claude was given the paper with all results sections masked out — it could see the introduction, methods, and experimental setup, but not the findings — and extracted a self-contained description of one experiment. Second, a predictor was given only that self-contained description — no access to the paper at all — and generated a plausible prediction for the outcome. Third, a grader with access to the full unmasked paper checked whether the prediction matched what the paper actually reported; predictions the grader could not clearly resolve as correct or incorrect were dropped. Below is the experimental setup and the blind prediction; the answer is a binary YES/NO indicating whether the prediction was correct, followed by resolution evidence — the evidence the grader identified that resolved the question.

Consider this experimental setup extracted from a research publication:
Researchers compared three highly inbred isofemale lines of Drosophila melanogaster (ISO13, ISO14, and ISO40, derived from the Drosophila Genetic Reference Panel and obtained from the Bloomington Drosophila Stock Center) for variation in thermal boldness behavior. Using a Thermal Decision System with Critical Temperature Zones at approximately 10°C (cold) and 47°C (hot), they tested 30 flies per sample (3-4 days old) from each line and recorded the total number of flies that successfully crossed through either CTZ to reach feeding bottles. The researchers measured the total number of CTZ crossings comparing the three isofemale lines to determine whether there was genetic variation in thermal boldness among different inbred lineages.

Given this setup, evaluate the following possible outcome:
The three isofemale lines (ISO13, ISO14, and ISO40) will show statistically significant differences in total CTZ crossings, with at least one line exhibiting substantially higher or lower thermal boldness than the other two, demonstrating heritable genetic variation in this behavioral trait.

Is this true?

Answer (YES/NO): YES